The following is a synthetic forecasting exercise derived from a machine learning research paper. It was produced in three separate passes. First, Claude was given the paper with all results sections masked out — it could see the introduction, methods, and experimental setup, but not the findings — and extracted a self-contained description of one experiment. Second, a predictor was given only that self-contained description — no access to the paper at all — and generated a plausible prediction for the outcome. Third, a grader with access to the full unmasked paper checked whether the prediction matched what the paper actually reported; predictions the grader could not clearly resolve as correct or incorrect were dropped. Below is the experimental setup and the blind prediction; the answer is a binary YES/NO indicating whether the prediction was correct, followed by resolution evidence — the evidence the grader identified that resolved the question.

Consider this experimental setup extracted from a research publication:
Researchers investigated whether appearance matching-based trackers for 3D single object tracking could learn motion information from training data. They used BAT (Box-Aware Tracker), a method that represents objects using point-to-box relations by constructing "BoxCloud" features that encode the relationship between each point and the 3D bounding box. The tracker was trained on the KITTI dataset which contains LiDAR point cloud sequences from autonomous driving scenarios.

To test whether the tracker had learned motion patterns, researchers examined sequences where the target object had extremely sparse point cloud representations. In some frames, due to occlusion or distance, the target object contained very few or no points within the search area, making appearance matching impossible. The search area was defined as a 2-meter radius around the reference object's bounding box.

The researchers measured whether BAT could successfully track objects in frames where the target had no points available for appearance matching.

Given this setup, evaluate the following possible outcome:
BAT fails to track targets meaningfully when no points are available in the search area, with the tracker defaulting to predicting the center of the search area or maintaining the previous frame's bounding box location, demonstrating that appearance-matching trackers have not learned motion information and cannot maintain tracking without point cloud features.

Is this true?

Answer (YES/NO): NO